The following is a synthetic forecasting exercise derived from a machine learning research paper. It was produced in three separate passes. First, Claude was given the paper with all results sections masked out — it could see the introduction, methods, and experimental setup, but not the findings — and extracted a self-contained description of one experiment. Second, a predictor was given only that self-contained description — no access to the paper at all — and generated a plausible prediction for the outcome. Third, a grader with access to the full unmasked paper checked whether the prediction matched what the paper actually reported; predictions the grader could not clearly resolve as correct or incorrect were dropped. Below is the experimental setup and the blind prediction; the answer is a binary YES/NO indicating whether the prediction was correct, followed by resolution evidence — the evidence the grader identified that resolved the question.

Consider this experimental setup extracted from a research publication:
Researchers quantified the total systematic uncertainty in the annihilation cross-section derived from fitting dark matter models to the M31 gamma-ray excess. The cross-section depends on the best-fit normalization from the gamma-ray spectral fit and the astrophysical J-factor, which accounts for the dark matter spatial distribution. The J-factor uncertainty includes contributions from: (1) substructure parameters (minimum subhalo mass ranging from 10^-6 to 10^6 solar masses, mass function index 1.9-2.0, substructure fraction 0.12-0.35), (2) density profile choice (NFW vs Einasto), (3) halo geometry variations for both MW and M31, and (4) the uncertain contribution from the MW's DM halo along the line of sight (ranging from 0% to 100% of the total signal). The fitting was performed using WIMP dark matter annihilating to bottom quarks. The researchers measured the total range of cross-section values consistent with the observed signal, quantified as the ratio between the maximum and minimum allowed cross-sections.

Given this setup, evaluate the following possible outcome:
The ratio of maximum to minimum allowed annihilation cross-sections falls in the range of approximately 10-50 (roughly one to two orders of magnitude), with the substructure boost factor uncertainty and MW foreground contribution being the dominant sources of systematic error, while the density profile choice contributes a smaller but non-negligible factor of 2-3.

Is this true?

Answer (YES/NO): NO